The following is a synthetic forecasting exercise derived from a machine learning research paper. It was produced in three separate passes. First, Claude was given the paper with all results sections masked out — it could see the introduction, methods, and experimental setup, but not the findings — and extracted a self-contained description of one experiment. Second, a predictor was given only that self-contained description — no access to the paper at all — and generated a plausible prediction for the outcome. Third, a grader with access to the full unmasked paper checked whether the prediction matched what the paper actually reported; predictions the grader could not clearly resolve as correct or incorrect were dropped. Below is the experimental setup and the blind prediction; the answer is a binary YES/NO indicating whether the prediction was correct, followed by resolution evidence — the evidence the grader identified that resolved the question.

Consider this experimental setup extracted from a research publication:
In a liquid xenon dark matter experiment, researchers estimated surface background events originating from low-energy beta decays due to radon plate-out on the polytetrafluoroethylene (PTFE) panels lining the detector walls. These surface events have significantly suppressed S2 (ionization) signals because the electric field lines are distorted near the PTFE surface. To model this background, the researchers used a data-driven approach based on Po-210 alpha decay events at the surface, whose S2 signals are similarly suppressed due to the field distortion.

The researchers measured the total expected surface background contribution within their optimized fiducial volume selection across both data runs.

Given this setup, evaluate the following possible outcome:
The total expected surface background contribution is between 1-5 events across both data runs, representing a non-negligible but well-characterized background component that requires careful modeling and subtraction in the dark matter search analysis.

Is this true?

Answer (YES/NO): NO